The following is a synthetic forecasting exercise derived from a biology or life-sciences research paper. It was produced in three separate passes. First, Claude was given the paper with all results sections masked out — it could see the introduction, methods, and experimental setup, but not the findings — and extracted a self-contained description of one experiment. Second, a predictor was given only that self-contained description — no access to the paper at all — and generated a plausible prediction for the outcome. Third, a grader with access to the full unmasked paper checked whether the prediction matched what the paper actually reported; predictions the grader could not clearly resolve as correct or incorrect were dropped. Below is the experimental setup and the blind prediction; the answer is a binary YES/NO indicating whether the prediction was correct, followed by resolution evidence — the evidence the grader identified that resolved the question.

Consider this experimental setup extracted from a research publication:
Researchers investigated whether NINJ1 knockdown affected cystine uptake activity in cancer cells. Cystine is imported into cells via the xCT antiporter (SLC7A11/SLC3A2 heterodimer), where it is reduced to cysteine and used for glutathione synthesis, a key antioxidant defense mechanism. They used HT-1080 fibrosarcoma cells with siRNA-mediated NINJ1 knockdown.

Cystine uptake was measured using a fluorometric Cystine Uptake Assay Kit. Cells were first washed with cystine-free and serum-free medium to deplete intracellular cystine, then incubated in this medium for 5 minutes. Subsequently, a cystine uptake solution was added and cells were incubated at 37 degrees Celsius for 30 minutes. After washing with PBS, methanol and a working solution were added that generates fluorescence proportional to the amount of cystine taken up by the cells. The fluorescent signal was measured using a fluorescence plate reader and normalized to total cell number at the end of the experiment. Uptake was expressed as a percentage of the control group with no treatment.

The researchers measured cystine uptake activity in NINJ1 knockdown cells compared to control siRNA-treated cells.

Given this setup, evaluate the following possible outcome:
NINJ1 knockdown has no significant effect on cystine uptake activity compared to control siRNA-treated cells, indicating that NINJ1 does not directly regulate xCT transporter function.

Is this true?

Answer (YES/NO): NO